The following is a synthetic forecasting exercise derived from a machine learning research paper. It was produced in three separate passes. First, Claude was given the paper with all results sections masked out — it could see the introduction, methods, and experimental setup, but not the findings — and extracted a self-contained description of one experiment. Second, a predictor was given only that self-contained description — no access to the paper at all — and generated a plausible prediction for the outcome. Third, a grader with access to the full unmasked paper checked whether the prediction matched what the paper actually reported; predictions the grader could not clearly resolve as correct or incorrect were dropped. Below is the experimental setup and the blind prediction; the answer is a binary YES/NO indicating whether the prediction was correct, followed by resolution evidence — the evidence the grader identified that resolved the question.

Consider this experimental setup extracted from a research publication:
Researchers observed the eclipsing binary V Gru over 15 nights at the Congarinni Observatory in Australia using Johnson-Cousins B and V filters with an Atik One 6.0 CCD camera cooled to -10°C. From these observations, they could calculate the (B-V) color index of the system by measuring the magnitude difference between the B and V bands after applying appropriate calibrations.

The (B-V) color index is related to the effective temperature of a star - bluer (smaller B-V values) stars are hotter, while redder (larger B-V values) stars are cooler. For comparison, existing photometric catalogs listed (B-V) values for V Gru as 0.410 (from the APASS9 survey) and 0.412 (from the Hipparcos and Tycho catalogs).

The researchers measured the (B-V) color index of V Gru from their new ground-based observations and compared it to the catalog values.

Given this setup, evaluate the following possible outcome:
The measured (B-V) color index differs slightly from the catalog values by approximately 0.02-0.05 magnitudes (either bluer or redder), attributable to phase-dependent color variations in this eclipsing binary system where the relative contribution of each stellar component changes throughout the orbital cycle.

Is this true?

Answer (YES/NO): NO